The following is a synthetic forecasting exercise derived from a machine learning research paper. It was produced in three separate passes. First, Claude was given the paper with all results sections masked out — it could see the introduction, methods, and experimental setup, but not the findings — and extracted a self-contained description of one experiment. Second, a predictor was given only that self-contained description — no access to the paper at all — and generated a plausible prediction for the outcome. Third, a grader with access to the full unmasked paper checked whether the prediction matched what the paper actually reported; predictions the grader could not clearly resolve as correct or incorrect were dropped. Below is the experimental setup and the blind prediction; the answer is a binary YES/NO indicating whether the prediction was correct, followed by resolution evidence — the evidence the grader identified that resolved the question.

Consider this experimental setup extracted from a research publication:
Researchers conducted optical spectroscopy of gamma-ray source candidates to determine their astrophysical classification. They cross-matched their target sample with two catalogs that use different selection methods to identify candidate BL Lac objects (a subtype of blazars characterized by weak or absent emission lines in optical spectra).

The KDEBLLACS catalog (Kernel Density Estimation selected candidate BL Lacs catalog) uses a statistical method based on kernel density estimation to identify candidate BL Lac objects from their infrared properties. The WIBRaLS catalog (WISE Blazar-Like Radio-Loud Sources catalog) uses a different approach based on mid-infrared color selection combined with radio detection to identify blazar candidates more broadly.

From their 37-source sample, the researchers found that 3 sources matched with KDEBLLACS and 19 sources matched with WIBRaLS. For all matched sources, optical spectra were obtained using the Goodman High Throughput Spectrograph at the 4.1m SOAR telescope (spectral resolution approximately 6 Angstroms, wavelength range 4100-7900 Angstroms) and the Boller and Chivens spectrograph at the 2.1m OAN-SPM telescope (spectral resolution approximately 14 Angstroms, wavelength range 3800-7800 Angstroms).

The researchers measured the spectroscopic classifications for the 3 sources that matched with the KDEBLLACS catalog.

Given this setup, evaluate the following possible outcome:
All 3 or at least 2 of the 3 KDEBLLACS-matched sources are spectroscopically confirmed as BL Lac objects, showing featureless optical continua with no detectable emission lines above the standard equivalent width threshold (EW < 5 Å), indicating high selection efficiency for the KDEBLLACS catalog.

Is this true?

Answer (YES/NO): YES